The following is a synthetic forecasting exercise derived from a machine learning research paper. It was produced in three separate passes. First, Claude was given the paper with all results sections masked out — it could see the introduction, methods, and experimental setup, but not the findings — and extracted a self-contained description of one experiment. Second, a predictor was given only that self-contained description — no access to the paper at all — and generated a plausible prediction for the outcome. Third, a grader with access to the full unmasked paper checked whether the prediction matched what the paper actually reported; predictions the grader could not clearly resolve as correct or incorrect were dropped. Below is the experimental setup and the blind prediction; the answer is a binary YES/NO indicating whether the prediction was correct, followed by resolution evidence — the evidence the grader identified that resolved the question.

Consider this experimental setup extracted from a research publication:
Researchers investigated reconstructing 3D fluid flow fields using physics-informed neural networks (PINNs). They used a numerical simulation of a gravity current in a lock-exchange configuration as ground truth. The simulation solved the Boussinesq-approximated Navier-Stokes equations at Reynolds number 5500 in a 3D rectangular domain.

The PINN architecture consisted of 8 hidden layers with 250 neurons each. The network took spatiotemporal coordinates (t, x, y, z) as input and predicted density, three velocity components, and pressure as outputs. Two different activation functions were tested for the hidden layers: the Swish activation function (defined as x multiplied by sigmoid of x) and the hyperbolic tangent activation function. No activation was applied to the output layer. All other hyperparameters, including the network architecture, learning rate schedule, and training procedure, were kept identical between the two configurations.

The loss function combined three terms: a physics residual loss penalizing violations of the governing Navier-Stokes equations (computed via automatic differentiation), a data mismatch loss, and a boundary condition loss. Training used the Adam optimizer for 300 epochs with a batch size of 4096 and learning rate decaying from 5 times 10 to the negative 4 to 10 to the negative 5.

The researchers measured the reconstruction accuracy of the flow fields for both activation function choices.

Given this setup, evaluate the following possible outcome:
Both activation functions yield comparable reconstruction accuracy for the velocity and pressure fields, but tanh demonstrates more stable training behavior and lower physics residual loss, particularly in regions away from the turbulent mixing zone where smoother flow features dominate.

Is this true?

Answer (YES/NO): NO